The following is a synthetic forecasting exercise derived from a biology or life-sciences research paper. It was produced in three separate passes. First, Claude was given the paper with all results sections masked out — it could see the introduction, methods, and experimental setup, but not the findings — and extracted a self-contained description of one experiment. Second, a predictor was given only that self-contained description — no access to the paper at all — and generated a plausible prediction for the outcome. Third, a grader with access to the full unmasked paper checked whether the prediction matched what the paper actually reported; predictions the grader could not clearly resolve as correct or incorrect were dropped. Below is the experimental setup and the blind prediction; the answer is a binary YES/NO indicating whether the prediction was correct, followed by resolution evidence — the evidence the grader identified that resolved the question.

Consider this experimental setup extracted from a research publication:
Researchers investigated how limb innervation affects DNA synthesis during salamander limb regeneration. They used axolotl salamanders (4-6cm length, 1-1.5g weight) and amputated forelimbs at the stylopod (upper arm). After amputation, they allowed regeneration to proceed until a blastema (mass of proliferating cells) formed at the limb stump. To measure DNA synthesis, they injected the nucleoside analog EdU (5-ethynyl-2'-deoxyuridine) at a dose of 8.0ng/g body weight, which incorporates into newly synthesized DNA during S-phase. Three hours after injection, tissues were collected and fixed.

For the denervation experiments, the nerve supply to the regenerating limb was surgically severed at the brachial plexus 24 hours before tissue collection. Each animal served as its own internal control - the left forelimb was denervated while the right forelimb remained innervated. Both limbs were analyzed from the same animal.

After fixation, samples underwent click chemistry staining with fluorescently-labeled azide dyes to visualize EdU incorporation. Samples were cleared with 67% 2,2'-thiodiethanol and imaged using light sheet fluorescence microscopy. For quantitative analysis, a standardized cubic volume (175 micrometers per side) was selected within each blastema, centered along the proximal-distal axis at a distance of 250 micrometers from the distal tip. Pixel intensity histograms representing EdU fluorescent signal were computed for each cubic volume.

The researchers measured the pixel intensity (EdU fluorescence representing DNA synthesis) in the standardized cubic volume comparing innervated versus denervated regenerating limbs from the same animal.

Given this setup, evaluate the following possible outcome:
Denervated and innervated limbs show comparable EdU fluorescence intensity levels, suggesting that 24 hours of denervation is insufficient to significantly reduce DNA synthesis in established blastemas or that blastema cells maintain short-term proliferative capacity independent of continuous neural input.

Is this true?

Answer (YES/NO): NO